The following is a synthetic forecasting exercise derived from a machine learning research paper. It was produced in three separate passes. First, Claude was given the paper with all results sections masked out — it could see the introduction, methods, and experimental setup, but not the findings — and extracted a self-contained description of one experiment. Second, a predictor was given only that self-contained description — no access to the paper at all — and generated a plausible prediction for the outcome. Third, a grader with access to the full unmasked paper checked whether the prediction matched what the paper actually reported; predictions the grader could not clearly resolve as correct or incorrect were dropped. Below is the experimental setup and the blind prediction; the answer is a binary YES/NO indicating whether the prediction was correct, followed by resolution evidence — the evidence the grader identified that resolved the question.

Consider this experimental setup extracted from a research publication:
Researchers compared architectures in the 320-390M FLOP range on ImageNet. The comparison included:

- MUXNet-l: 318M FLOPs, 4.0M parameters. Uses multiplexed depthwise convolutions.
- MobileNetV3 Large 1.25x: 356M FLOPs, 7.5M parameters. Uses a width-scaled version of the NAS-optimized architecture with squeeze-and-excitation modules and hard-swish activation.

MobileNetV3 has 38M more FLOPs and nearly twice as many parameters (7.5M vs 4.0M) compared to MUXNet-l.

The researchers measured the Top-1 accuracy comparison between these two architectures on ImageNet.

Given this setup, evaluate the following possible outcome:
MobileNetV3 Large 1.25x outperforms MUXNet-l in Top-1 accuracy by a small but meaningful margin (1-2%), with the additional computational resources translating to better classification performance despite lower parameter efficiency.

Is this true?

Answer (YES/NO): NO